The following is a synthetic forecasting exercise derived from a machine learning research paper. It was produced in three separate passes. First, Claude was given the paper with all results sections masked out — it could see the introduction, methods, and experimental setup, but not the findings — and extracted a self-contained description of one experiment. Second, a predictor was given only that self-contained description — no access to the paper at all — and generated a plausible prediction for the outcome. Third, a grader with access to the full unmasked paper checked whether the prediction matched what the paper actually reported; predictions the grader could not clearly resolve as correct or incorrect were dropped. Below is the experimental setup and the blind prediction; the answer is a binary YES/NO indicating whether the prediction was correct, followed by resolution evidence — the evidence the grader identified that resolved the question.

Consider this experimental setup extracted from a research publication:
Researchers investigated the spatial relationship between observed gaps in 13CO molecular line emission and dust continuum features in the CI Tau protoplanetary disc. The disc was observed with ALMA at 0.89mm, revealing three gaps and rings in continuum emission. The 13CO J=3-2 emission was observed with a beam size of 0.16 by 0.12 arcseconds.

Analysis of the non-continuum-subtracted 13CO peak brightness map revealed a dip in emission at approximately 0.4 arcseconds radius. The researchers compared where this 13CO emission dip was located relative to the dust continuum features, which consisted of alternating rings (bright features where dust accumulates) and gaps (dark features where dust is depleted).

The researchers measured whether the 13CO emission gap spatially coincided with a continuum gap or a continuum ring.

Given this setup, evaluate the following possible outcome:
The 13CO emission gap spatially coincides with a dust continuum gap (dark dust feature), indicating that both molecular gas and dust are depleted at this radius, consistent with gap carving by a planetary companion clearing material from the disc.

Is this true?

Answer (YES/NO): NO